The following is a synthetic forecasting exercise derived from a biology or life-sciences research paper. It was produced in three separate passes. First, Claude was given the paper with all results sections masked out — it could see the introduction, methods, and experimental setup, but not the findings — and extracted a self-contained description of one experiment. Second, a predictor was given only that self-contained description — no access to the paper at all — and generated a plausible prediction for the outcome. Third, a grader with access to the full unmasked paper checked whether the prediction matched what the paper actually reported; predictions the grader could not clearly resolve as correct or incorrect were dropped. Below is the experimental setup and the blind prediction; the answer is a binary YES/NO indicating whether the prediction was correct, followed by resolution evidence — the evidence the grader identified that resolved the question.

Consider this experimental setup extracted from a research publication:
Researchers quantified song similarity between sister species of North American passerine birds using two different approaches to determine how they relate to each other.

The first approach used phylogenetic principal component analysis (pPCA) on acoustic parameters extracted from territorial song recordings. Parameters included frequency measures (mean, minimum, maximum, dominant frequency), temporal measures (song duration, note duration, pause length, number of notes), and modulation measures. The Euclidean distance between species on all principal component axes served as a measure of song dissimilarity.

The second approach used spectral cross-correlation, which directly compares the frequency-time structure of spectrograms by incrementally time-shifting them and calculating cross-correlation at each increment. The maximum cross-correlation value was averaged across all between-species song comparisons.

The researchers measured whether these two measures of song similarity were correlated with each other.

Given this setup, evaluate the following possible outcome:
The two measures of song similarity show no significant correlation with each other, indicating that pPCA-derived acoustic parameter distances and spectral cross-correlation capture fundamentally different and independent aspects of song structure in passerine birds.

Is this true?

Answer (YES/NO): NO